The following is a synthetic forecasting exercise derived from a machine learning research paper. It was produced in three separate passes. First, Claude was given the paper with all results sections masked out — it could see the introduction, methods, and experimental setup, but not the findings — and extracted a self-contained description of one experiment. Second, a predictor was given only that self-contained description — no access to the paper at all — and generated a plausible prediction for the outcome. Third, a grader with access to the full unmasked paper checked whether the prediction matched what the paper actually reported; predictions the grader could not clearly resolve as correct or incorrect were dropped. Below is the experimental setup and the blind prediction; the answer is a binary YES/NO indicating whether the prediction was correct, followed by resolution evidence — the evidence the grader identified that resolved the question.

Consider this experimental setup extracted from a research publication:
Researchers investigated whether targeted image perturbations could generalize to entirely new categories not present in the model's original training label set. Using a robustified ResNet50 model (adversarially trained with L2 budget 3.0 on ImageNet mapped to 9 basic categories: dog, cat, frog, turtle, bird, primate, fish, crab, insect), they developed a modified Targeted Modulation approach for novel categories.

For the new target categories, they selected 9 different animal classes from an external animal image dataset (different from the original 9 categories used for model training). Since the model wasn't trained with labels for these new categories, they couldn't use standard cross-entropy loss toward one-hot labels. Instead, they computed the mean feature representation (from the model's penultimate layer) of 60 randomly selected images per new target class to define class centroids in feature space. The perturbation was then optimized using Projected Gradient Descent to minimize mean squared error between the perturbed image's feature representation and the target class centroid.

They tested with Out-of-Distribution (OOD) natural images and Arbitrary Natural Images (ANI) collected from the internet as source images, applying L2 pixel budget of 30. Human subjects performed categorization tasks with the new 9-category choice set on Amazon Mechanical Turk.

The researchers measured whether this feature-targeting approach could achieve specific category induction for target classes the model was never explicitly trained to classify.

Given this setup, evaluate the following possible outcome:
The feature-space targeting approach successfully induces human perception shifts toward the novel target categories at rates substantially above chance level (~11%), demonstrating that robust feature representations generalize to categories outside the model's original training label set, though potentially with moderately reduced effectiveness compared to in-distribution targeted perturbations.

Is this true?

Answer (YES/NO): YES